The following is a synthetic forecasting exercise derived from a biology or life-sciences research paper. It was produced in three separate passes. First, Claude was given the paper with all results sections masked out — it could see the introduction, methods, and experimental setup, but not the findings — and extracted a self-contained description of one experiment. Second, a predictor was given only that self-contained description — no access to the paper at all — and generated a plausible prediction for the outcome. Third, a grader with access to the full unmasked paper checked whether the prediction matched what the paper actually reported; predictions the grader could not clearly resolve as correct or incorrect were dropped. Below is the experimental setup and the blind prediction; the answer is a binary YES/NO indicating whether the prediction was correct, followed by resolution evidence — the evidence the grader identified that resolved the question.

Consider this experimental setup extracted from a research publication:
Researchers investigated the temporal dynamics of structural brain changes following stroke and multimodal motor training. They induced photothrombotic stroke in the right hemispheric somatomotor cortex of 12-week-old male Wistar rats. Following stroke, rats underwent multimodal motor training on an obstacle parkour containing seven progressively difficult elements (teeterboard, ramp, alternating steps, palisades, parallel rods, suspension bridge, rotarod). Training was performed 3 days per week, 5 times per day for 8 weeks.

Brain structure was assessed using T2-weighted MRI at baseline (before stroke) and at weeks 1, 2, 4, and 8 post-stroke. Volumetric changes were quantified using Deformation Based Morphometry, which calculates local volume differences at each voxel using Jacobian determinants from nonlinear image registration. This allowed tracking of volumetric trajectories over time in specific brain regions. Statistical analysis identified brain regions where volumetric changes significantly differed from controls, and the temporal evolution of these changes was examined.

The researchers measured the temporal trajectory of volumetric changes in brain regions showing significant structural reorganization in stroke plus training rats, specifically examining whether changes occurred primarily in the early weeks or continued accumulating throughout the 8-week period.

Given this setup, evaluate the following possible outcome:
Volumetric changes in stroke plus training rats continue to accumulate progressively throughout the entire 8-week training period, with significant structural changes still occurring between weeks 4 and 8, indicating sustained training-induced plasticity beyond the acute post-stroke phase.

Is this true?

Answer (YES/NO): NO